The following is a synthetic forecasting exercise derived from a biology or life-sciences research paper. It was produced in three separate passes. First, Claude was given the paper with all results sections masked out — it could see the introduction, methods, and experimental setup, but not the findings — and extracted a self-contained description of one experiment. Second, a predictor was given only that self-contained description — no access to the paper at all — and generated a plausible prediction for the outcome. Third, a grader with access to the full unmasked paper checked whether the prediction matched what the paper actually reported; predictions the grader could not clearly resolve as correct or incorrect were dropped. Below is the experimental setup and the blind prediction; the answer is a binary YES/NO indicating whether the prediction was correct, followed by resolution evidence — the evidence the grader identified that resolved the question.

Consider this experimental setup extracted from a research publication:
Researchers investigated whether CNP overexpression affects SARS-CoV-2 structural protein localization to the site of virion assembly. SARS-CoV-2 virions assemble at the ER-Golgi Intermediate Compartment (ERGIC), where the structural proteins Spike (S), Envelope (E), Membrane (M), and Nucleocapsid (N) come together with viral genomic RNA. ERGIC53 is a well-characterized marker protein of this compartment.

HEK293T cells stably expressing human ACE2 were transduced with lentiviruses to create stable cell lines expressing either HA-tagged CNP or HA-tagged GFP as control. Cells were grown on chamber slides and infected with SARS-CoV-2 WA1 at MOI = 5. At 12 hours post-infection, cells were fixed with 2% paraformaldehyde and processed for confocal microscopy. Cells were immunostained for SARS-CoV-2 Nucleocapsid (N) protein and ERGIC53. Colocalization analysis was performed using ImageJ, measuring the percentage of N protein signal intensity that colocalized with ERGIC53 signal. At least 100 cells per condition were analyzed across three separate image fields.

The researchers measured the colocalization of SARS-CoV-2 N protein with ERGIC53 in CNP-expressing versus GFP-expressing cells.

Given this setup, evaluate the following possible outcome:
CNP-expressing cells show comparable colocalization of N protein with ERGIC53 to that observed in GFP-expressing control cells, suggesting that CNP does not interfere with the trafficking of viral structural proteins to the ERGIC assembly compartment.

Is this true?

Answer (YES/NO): NO